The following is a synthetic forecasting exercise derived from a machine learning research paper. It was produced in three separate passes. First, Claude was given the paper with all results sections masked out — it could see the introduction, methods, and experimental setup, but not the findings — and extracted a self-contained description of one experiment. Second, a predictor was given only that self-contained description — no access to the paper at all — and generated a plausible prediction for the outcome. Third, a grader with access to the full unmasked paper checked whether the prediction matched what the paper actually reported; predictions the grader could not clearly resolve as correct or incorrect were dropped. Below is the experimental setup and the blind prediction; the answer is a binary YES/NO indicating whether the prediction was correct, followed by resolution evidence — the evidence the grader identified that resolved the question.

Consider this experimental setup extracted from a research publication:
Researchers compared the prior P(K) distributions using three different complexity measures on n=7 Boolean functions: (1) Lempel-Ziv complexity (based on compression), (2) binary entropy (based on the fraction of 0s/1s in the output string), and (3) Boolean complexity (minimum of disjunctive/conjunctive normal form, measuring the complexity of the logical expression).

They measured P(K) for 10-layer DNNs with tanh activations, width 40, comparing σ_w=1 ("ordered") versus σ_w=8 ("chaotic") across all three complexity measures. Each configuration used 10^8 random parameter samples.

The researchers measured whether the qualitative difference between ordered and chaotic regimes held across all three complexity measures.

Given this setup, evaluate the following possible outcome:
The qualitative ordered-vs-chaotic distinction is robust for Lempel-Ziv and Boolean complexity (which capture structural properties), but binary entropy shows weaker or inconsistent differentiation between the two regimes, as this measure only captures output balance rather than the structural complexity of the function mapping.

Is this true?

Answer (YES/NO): NO